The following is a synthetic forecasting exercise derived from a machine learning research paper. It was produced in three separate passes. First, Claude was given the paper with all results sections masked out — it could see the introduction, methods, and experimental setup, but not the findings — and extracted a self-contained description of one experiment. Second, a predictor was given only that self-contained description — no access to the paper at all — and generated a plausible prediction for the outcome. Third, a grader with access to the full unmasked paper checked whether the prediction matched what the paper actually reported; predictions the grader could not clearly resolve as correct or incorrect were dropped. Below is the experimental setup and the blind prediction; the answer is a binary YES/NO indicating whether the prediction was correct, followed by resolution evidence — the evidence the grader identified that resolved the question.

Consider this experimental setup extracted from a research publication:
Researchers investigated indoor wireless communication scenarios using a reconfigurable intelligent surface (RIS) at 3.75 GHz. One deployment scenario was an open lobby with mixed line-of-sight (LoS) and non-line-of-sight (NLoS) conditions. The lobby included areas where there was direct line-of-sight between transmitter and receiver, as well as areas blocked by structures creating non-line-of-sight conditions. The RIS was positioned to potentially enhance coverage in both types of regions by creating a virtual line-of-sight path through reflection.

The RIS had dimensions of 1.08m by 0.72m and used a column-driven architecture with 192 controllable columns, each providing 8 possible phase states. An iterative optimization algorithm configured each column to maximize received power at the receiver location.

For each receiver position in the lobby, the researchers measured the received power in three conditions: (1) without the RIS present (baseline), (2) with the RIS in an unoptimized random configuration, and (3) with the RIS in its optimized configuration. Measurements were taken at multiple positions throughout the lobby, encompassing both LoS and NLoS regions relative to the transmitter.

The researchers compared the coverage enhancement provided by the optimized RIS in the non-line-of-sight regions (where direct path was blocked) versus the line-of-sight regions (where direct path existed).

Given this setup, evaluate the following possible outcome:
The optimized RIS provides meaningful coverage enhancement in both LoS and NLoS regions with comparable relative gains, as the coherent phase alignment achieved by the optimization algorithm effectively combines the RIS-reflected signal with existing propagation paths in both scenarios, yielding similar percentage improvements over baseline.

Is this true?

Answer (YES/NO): NO